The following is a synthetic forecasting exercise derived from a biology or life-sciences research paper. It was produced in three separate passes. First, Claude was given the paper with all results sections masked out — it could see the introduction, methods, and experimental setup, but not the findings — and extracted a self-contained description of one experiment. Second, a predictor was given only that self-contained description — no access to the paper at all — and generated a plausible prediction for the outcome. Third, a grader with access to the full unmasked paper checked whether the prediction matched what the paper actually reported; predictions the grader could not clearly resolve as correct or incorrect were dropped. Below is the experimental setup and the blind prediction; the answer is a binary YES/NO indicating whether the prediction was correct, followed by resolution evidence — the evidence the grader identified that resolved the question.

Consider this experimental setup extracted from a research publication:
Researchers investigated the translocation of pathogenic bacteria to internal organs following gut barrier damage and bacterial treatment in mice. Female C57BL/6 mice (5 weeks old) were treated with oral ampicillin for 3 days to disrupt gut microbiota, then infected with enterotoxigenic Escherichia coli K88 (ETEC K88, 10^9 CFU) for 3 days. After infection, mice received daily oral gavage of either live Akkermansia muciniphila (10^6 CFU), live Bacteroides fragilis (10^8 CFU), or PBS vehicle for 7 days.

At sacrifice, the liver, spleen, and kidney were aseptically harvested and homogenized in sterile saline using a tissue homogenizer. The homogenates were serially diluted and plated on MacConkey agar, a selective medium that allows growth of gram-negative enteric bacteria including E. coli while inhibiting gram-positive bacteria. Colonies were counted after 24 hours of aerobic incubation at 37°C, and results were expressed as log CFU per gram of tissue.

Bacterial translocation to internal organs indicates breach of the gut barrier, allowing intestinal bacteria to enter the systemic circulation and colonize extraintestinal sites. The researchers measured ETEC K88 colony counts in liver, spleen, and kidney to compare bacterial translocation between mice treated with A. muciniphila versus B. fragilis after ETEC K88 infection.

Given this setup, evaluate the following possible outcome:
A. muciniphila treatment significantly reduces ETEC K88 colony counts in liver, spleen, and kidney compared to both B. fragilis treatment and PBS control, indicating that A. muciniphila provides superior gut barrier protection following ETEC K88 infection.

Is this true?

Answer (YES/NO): NO